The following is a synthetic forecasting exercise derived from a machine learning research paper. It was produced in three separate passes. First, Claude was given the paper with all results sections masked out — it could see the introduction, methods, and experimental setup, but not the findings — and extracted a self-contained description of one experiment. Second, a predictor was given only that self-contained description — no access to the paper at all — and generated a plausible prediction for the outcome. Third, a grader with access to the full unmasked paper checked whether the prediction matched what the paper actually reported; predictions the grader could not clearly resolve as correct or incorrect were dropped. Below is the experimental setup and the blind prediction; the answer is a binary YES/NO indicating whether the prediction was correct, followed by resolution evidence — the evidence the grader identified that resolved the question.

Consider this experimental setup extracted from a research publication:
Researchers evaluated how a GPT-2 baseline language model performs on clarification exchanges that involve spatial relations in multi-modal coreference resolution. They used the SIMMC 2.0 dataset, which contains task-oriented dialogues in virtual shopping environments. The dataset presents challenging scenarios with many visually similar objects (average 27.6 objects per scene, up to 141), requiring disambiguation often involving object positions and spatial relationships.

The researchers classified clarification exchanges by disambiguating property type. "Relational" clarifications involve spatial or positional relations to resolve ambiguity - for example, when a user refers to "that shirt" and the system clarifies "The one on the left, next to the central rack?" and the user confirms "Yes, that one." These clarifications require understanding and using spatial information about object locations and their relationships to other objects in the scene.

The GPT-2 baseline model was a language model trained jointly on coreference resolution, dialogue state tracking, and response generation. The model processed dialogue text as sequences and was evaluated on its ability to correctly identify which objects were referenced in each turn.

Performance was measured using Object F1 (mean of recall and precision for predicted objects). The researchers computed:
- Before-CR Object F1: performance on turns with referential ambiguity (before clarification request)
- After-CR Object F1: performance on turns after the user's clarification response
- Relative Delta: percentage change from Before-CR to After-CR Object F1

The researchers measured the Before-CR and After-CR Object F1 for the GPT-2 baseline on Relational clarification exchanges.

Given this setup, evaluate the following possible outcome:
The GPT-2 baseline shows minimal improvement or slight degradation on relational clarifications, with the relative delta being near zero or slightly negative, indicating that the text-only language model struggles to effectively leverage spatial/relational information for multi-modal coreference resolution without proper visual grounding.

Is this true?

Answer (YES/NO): NO